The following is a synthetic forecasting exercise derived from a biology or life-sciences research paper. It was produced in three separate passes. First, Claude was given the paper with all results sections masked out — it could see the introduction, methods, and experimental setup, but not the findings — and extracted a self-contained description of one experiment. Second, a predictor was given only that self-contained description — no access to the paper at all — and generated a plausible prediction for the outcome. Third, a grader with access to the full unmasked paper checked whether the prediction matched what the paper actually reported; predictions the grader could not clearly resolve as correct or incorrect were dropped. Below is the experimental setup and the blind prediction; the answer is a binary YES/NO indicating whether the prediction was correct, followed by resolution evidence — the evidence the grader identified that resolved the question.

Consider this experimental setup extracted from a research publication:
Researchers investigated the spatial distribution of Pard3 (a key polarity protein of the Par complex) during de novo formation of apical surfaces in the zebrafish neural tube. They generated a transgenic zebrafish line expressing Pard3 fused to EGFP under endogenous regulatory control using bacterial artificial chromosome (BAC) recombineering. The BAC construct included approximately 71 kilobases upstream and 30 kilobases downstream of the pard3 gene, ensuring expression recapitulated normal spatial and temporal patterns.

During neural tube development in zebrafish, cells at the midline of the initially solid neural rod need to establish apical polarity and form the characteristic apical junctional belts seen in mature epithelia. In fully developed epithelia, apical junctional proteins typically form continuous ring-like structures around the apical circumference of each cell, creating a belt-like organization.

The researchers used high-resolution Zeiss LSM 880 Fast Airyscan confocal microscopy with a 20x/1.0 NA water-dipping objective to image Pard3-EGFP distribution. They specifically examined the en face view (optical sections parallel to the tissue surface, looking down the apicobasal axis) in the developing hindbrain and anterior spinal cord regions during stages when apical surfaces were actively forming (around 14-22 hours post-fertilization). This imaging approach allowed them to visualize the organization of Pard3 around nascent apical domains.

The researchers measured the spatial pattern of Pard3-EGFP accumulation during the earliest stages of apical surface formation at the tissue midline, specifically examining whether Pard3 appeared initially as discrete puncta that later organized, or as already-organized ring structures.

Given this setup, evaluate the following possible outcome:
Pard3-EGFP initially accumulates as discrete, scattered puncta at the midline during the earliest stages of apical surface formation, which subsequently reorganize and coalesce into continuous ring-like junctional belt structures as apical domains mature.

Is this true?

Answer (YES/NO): YES